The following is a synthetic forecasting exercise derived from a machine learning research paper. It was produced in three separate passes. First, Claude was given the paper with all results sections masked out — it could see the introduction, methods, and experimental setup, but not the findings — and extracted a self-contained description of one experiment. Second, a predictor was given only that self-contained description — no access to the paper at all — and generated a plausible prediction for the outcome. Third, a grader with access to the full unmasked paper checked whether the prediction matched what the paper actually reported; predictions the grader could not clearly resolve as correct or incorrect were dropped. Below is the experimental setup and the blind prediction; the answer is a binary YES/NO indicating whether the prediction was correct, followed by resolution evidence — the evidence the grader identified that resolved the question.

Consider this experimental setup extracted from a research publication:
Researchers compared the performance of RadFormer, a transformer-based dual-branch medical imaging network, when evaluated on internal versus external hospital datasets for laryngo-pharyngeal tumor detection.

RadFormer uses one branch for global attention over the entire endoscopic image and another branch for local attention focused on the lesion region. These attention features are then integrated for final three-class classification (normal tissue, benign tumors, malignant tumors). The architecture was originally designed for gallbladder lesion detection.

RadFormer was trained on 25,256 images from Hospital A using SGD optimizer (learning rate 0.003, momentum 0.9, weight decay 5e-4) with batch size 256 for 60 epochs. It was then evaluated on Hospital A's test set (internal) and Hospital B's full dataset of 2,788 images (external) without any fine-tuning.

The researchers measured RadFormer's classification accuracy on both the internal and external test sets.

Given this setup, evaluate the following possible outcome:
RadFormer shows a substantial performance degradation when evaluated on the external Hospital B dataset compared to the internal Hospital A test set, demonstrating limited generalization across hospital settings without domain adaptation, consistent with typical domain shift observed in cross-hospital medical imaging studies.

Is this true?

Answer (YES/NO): NO